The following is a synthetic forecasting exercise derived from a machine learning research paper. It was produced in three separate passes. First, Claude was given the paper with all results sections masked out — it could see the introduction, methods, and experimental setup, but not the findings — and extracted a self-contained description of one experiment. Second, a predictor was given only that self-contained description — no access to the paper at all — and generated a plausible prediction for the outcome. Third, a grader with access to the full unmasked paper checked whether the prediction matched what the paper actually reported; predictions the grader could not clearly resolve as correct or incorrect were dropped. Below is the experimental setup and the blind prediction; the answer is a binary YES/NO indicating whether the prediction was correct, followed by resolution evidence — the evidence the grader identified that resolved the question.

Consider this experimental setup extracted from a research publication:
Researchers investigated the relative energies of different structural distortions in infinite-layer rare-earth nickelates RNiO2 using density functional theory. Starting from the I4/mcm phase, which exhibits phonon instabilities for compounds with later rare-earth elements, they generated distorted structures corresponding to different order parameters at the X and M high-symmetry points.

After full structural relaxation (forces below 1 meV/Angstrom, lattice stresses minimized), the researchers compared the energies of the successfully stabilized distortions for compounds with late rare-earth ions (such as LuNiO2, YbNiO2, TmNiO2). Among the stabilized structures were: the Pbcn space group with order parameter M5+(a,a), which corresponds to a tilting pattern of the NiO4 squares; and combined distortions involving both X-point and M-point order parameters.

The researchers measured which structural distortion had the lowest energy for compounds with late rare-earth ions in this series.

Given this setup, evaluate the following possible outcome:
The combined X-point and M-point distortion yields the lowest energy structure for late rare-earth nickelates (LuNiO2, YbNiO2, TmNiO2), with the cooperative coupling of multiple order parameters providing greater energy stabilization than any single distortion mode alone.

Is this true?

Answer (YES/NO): NO